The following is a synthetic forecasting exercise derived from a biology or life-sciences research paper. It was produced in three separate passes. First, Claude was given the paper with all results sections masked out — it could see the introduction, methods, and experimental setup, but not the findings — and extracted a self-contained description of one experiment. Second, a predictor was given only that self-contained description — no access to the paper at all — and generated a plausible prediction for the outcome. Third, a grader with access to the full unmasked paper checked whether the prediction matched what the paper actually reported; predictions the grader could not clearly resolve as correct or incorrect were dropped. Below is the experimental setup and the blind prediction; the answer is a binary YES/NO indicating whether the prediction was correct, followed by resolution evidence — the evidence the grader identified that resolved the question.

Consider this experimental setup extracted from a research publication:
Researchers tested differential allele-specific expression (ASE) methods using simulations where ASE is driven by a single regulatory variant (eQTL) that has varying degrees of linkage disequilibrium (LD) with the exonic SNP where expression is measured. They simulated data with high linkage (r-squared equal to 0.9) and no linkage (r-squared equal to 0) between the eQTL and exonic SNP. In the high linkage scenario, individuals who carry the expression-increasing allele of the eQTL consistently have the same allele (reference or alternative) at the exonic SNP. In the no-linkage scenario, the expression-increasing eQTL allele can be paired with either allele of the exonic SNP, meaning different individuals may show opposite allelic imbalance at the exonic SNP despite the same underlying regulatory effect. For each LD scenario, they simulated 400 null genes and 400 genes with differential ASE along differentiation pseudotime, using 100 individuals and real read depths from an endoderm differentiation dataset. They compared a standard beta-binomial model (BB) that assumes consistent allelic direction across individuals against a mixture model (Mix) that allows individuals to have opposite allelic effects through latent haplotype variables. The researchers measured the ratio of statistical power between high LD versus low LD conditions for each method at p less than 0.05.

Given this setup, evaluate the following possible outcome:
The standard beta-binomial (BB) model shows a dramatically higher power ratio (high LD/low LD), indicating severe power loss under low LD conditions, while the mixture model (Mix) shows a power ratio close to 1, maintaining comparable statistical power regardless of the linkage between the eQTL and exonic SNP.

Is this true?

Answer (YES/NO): YES